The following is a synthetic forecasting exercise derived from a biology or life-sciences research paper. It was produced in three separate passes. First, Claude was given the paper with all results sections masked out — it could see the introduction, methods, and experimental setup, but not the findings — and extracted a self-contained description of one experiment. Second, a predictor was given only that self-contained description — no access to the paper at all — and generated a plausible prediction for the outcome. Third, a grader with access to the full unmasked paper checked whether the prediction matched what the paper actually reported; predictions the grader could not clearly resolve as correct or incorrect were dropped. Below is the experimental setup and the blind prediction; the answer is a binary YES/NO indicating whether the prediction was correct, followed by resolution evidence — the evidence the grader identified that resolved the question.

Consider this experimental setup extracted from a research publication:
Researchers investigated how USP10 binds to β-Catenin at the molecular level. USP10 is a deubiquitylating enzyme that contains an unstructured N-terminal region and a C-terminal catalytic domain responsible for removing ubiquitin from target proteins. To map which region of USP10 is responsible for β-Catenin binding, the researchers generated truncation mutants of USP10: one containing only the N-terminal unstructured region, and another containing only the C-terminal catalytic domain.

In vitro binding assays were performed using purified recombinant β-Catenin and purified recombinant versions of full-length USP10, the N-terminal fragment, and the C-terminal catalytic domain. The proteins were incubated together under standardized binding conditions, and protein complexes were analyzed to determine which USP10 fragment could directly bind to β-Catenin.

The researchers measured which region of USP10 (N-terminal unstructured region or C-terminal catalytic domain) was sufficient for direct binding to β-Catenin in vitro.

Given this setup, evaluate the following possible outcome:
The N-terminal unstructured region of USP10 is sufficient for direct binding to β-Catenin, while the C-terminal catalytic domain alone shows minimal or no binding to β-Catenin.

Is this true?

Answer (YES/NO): YES